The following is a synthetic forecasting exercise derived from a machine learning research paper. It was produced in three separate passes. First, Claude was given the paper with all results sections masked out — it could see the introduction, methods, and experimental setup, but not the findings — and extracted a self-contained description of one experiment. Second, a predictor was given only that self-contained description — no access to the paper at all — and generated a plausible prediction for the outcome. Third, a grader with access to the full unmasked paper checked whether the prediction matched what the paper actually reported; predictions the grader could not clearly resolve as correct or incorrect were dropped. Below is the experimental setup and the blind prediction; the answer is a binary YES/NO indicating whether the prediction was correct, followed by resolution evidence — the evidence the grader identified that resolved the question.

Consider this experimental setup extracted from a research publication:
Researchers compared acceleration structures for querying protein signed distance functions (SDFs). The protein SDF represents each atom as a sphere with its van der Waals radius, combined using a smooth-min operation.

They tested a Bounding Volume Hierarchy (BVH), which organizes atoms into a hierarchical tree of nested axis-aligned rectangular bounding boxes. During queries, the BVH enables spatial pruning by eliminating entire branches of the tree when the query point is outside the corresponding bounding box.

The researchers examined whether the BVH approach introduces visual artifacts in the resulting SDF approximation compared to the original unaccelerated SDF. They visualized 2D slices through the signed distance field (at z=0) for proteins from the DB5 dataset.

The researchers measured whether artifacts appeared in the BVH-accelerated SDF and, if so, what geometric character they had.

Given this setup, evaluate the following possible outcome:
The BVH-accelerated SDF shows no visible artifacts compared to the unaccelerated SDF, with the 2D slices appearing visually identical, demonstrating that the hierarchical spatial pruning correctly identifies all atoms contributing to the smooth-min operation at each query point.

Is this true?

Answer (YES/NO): NO